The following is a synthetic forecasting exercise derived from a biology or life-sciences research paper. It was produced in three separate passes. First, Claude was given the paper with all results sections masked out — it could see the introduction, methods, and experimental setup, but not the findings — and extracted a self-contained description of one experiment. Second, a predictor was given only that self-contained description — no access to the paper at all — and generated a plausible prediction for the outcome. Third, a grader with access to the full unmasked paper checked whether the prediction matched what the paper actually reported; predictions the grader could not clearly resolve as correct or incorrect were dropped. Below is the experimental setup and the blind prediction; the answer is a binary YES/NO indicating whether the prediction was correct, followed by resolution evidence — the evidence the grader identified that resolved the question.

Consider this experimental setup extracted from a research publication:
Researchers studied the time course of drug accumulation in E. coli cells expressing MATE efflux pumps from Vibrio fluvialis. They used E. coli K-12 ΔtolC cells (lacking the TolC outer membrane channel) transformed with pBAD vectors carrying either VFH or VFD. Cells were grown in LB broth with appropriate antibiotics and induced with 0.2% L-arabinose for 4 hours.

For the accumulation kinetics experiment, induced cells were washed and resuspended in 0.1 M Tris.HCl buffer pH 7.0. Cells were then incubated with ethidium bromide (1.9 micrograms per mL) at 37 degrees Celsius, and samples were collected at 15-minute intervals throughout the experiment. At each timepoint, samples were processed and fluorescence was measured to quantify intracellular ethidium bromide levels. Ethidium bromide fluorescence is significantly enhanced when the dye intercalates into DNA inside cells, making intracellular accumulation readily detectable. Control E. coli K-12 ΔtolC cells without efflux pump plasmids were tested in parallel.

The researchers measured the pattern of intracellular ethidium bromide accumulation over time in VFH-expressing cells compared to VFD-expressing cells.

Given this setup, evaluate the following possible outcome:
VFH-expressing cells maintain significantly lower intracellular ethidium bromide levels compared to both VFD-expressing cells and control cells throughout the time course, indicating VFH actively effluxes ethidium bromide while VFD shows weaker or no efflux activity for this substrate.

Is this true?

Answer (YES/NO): NO